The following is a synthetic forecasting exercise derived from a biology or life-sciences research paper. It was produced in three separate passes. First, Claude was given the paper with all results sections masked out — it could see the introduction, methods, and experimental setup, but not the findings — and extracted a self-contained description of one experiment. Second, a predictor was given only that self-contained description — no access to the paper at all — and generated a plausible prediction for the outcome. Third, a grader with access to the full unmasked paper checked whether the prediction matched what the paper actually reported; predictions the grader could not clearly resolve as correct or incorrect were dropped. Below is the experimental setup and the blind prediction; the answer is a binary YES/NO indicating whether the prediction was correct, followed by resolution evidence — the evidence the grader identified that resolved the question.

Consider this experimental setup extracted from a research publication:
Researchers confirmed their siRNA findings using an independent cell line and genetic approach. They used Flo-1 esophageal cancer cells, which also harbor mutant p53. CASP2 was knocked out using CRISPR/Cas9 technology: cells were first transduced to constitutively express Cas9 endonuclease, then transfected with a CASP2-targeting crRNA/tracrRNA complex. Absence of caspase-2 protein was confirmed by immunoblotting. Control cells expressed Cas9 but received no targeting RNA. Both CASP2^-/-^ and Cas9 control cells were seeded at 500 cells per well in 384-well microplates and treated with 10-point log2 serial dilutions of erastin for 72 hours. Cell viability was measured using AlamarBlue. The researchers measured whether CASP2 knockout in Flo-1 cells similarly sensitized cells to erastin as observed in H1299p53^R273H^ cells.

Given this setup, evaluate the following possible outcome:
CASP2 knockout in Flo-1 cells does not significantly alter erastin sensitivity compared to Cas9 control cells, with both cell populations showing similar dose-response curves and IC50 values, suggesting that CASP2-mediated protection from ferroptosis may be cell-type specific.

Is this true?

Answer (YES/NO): NO